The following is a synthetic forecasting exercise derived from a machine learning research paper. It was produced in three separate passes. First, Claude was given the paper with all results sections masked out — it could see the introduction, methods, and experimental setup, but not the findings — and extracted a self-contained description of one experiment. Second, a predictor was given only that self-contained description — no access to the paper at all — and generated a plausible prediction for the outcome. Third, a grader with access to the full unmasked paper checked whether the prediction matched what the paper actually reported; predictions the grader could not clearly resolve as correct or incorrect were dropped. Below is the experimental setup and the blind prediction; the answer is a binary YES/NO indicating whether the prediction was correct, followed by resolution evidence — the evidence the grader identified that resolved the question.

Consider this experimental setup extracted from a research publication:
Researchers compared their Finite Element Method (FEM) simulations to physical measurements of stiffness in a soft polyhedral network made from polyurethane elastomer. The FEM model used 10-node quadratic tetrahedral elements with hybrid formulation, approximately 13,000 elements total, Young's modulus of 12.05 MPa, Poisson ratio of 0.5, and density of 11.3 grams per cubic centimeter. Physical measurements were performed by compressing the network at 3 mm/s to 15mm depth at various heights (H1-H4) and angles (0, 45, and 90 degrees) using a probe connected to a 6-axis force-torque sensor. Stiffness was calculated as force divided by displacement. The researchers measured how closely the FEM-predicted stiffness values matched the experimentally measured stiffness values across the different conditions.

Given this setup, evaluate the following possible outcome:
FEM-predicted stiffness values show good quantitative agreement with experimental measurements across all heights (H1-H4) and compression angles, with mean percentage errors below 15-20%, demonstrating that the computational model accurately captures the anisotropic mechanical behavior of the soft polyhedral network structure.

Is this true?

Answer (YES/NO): YES